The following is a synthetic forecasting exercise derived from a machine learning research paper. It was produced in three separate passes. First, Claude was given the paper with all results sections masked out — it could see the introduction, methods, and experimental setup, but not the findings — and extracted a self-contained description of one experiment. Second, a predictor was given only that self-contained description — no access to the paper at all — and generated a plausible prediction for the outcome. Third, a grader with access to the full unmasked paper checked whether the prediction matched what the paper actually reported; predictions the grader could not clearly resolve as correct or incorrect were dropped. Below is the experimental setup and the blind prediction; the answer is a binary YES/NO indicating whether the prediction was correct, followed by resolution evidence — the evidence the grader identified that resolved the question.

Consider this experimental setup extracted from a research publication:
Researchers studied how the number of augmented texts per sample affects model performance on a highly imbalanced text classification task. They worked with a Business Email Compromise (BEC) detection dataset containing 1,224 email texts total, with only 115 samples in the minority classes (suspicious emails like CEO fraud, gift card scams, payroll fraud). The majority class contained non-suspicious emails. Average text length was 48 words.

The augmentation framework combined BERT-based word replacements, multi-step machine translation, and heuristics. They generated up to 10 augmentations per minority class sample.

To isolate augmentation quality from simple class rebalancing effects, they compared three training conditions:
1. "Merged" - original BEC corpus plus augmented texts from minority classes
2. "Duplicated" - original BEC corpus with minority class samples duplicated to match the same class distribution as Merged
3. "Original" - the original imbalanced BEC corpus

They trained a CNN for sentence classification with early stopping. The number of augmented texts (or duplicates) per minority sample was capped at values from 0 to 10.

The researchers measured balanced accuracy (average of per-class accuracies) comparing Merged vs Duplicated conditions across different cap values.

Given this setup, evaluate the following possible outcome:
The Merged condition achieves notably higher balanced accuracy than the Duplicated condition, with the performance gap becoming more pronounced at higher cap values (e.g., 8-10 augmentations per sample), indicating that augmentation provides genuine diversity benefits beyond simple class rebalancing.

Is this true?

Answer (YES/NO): NO